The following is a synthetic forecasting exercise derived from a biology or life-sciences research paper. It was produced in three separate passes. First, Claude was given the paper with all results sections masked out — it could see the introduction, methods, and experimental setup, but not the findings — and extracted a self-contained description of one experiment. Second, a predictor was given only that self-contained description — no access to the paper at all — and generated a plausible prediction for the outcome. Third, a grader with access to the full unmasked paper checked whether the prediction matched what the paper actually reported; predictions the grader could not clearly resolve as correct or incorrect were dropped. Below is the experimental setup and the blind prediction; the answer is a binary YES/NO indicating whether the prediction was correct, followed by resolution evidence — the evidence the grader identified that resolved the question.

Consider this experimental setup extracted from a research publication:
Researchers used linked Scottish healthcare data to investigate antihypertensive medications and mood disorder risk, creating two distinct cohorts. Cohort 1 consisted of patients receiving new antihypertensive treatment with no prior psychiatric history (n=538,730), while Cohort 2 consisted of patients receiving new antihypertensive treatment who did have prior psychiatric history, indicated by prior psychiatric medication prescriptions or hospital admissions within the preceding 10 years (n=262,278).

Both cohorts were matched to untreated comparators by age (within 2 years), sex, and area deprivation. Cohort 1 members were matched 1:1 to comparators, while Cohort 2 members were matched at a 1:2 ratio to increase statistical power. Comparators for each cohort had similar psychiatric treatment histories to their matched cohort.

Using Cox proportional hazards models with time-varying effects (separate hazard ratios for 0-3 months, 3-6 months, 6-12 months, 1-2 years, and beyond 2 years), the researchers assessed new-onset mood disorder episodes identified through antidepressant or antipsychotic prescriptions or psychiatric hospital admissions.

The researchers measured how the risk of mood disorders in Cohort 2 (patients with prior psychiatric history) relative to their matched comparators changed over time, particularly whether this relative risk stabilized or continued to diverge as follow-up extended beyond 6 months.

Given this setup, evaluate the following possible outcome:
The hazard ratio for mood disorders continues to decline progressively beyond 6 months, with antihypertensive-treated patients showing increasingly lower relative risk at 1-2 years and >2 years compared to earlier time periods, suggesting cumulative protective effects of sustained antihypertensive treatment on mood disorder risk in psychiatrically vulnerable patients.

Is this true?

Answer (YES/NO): NO